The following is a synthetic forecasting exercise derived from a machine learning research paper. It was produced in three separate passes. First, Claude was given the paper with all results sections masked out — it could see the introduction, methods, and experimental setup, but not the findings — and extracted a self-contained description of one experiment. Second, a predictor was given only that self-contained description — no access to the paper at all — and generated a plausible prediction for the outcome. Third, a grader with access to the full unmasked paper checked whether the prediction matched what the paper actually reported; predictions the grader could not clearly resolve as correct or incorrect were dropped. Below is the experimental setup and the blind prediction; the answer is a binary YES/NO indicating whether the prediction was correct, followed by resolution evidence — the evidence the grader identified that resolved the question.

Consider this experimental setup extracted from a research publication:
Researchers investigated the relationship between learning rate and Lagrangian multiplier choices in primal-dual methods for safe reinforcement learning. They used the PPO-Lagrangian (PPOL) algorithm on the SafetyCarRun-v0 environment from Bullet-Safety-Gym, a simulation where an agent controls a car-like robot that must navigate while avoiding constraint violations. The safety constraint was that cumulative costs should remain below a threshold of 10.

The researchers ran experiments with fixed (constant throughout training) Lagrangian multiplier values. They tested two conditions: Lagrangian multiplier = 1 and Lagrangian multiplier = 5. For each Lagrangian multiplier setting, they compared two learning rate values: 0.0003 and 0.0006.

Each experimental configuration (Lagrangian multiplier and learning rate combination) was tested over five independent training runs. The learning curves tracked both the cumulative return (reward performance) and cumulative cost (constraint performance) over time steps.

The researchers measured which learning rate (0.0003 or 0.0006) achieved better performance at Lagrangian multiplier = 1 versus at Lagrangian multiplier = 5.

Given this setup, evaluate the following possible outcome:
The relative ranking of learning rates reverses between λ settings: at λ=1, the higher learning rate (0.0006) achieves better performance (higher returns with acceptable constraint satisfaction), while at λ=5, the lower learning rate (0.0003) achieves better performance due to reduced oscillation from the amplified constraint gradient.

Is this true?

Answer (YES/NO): YES